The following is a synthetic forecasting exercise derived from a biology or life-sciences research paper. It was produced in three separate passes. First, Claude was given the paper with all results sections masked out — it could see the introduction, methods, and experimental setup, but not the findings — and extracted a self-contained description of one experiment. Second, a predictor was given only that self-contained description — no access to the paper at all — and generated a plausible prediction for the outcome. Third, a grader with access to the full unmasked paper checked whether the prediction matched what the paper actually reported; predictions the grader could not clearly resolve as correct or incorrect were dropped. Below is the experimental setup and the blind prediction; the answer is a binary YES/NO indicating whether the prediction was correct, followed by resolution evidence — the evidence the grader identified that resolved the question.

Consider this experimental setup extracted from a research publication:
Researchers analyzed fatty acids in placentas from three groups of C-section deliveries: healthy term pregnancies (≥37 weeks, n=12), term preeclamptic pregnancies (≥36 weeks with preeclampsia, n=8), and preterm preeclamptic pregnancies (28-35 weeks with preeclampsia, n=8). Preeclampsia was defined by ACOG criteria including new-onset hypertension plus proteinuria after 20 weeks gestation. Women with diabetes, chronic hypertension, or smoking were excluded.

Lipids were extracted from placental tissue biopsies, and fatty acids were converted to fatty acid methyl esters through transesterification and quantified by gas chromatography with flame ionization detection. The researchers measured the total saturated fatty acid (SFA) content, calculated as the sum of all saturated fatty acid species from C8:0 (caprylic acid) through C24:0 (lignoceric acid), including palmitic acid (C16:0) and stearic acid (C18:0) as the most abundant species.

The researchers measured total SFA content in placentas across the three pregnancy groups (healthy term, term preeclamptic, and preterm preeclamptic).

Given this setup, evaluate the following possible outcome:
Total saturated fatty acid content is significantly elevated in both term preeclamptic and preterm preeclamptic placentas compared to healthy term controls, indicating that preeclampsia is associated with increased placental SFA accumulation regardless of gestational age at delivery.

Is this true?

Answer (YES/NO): NO